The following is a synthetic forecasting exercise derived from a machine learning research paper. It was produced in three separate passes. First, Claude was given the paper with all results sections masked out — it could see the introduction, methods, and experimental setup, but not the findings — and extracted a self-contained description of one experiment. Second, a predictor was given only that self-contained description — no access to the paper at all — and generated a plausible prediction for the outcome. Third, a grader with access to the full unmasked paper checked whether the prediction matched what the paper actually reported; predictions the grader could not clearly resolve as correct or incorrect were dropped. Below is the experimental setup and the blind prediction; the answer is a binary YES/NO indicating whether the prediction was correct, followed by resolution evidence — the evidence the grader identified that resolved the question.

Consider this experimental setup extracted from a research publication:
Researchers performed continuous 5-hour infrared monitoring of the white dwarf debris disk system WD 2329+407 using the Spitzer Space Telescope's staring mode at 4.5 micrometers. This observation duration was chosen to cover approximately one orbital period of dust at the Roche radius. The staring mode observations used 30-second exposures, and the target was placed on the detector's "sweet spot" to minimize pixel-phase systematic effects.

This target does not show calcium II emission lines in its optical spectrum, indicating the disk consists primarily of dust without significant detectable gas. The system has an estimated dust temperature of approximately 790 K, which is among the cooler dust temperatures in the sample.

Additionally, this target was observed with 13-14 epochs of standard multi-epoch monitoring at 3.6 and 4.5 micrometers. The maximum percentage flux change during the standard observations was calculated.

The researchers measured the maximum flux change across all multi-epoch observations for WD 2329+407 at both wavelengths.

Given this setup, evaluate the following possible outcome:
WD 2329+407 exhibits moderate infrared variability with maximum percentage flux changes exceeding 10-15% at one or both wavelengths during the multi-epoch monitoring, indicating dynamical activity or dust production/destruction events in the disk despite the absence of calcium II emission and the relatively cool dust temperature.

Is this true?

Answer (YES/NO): YES